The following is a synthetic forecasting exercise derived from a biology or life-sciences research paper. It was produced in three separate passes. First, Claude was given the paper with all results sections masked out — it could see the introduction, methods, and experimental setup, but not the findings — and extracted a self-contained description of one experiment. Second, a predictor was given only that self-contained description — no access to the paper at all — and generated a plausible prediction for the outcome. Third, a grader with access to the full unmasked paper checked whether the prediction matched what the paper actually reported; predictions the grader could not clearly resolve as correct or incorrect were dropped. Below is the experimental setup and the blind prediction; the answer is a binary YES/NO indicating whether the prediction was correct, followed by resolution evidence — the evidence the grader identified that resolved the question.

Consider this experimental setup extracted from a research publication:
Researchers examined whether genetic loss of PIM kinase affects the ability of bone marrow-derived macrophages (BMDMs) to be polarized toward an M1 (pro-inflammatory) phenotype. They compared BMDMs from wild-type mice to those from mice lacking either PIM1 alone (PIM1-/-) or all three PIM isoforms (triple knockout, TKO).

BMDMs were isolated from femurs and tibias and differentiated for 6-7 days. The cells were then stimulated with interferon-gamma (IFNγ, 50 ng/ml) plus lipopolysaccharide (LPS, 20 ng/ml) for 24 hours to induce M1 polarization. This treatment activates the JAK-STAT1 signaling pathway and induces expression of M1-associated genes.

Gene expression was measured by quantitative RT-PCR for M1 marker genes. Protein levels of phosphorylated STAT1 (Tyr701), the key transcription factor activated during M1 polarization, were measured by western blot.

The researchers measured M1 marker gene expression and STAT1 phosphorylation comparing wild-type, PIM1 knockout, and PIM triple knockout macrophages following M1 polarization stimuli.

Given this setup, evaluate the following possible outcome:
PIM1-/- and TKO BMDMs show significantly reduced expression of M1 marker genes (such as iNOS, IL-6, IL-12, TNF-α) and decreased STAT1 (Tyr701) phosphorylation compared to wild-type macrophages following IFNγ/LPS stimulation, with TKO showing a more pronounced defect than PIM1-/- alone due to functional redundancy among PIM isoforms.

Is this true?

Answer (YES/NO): NO